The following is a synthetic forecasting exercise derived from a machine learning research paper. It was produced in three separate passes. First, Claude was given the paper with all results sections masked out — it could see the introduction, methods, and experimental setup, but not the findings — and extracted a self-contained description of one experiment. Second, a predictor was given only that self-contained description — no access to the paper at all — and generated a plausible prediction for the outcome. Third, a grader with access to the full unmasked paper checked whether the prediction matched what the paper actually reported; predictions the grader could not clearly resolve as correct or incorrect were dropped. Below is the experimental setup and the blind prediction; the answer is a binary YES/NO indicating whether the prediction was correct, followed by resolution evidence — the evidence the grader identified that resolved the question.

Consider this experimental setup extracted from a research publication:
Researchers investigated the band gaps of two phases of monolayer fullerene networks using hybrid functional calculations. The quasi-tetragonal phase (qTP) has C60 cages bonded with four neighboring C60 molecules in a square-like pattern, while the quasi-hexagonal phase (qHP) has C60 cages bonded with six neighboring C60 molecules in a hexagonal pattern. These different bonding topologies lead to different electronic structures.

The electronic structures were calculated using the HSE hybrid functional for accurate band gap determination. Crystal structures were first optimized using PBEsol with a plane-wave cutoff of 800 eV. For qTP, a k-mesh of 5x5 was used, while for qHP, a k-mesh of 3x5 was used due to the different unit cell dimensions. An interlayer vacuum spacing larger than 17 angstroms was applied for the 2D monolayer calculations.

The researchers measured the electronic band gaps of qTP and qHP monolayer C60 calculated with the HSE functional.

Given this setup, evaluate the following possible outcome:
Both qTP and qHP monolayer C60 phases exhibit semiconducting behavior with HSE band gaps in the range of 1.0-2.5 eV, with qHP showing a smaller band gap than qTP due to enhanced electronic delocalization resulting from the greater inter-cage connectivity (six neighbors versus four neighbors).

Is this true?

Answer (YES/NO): YES